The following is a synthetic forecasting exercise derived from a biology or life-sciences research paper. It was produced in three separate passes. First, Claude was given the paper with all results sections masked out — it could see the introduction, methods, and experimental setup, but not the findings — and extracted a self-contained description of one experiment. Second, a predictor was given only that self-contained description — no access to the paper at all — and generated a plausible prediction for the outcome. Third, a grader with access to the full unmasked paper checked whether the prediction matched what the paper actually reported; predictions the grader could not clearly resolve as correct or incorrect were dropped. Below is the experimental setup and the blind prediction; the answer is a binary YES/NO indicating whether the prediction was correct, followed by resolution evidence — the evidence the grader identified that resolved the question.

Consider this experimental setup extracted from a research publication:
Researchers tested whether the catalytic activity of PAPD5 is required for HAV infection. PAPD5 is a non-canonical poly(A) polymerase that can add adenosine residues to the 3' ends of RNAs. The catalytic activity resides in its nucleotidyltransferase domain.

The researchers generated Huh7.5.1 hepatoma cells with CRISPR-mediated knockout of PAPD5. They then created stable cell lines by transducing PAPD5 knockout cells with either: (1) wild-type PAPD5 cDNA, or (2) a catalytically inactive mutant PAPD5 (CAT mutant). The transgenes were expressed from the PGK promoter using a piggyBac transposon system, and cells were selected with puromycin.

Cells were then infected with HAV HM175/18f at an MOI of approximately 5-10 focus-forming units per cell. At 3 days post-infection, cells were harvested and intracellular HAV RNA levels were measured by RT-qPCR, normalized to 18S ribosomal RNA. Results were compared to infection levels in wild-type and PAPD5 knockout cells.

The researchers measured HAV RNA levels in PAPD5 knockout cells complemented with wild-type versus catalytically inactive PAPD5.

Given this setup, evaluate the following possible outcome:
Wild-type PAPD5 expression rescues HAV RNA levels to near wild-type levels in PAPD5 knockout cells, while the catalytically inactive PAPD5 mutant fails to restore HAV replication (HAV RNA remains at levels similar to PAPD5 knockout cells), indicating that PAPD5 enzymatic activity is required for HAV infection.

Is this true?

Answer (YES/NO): YES